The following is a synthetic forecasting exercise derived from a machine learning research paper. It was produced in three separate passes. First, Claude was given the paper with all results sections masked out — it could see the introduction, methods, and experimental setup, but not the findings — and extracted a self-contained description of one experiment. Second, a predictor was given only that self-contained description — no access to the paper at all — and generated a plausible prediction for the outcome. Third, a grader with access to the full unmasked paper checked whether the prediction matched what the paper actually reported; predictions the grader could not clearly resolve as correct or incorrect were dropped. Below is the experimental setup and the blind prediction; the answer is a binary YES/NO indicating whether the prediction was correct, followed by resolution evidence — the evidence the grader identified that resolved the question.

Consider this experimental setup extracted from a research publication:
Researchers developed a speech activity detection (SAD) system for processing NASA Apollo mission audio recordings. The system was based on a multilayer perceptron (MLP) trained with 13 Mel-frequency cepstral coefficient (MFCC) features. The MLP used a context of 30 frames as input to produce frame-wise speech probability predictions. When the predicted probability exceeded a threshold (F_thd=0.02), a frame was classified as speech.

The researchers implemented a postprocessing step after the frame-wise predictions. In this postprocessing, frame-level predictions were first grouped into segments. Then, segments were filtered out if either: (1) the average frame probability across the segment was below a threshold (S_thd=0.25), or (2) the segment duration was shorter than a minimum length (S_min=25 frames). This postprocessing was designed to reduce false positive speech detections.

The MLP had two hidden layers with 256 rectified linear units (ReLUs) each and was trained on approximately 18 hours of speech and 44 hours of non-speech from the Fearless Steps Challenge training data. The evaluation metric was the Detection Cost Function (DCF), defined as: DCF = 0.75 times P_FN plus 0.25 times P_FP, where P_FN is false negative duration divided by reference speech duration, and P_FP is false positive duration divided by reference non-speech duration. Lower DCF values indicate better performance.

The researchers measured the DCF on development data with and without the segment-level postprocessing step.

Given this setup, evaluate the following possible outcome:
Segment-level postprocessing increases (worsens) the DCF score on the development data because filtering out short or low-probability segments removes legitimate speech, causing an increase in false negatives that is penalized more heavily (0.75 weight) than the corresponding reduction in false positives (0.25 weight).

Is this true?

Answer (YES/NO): NO